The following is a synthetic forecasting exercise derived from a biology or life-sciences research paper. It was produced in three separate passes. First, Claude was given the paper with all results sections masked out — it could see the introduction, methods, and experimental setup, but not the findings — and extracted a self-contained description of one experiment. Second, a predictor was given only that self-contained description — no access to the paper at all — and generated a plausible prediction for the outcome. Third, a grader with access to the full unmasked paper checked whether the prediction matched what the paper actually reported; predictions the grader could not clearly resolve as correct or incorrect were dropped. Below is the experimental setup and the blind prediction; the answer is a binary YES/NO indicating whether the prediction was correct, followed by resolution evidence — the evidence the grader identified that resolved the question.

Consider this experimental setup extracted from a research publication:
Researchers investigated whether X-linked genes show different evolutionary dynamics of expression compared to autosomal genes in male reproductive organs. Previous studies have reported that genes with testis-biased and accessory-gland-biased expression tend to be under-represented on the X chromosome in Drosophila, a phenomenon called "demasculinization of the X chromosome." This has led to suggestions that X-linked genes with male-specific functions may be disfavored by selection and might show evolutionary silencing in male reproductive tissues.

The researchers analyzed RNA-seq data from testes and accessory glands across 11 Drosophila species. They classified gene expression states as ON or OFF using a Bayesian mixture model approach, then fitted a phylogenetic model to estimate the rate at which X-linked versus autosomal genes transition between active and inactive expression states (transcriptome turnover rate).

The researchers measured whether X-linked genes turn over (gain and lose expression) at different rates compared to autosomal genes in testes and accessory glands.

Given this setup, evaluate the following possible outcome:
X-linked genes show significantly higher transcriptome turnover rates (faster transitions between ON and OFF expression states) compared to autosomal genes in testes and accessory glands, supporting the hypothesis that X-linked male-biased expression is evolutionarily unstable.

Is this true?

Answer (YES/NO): NO